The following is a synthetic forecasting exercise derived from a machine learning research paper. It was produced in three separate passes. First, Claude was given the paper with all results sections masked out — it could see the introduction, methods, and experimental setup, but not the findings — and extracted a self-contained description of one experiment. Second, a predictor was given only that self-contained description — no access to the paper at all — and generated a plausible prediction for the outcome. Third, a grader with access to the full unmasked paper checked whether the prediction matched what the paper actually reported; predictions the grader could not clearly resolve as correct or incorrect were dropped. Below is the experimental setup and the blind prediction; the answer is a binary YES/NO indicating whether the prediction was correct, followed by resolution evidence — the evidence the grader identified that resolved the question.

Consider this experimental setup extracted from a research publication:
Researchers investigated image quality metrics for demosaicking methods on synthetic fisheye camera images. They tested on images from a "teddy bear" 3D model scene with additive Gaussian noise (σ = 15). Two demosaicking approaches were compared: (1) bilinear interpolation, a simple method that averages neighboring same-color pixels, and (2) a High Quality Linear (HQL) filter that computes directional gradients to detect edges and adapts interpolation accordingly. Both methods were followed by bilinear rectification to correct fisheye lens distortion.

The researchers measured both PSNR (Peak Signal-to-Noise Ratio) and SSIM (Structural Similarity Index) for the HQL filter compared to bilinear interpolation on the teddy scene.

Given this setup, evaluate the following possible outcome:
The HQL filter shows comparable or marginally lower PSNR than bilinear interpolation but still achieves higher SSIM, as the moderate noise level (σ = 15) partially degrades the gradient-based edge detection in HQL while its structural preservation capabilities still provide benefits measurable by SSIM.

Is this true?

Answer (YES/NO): NO